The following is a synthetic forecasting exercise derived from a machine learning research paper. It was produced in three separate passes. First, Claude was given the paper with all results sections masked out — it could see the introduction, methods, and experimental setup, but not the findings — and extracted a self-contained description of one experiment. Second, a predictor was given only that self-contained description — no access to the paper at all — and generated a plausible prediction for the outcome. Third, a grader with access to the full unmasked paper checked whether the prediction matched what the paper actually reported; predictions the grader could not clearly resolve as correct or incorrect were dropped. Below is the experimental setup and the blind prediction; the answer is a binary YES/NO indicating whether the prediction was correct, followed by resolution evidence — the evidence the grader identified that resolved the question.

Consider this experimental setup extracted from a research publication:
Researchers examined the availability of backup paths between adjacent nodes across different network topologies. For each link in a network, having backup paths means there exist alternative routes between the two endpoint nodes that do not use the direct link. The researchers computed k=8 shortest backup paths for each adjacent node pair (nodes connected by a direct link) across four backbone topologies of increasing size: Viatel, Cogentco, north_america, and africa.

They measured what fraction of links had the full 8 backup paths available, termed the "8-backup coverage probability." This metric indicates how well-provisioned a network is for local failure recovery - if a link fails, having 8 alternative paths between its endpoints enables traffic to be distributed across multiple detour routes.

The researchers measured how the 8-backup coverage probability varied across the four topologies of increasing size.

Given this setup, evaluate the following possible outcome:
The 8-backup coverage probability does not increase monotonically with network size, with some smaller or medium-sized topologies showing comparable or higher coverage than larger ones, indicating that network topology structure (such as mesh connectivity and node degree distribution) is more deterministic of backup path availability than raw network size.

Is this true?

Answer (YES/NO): NO